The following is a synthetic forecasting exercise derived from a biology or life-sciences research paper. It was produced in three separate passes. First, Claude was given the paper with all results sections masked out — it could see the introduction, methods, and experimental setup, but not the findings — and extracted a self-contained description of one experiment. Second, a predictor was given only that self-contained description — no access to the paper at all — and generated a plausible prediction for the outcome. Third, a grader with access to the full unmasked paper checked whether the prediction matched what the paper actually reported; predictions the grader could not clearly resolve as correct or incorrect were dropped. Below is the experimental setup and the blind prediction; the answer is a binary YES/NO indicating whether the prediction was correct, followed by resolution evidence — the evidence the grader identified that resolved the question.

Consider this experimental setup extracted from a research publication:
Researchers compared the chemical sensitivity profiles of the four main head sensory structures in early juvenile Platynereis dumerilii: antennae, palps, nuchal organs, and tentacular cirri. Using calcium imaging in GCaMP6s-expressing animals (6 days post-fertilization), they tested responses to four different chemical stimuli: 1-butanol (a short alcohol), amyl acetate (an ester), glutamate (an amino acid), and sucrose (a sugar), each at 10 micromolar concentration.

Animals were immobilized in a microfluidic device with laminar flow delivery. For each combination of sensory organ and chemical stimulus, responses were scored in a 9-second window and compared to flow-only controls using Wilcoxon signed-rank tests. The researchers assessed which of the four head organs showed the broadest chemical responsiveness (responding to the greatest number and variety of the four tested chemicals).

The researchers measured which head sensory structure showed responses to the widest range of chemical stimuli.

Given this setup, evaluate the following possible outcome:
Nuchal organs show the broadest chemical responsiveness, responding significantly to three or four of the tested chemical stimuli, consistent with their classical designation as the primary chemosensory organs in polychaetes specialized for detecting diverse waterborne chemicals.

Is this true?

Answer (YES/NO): NO